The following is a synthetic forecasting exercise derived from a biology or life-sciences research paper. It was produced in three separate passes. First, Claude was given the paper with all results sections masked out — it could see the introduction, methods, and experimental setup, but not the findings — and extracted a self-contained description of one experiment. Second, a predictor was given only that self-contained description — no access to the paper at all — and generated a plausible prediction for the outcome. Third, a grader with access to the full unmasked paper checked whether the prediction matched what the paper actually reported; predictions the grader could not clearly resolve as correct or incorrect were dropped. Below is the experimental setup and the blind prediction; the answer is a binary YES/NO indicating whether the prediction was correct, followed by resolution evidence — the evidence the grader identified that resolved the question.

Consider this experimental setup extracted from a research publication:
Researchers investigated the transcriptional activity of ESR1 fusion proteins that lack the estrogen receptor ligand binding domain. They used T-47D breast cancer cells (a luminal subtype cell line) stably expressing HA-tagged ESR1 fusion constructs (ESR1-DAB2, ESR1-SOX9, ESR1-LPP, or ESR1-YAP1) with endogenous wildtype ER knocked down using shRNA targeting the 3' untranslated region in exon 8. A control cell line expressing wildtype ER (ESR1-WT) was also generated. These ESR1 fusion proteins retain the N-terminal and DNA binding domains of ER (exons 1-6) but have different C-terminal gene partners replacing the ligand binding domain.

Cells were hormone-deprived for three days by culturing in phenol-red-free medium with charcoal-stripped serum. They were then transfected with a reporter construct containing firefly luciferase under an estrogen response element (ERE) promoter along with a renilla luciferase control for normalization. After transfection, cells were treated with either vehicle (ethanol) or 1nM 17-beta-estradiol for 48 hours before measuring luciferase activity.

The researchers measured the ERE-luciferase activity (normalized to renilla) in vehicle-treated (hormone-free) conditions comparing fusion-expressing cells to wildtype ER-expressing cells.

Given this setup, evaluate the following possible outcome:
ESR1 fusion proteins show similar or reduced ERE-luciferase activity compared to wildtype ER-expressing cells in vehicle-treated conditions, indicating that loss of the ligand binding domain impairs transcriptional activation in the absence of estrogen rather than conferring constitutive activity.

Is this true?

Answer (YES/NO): NO